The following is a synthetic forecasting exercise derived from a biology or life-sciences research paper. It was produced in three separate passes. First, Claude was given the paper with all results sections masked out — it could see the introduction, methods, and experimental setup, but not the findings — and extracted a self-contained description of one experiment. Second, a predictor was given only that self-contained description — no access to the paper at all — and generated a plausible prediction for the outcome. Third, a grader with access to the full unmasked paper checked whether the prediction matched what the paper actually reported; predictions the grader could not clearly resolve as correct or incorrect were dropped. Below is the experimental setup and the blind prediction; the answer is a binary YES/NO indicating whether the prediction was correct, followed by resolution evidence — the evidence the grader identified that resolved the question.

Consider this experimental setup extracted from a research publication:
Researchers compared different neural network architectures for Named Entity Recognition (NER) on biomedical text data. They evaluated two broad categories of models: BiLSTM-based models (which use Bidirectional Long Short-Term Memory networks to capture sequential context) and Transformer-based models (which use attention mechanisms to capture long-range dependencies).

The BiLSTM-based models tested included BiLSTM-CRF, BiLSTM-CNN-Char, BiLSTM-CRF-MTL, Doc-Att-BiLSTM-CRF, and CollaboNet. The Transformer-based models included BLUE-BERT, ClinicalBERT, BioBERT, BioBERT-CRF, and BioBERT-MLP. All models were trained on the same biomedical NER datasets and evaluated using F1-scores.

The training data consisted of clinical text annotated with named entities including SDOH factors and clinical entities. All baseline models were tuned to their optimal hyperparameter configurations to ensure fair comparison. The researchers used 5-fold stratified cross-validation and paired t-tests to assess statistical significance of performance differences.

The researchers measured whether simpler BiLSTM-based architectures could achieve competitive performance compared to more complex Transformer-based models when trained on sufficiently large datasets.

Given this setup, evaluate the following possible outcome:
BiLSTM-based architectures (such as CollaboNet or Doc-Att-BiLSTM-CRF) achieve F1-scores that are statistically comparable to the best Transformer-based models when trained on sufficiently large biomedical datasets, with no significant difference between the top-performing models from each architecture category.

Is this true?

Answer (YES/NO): NO